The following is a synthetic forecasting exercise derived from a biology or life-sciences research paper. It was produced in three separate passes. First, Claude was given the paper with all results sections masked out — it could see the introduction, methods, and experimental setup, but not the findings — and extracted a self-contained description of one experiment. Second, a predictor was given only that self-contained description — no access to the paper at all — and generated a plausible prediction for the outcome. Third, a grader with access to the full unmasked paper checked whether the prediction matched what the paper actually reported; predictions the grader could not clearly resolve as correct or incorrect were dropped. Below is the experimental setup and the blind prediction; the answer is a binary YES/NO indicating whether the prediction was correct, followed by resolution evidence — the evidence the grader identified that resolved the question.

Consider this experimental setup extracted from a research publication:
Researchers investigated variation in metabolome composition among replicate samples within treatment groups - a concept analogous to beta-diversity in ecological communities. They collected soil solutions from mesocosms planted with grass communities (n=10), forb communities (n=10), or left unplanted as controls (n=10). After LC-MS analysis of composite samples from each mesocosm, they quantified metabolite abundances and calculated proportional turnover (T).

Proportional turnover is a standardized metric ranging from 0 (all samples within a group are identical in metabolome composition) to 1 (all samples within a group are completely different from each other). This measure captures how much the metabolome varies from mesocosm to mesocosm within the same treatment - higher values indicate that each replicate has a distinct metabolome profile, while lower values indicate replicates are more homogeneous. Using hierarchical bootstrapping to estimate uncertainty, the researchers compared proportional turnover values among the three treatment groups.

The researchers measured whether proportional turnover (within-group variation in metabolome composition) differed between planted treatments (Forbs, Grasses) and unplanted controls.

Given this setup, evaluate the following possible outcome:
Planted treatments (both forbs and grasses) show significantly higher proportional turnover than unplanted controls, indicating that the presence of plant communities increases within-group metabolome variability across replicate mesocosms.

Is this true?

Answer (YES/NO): NO